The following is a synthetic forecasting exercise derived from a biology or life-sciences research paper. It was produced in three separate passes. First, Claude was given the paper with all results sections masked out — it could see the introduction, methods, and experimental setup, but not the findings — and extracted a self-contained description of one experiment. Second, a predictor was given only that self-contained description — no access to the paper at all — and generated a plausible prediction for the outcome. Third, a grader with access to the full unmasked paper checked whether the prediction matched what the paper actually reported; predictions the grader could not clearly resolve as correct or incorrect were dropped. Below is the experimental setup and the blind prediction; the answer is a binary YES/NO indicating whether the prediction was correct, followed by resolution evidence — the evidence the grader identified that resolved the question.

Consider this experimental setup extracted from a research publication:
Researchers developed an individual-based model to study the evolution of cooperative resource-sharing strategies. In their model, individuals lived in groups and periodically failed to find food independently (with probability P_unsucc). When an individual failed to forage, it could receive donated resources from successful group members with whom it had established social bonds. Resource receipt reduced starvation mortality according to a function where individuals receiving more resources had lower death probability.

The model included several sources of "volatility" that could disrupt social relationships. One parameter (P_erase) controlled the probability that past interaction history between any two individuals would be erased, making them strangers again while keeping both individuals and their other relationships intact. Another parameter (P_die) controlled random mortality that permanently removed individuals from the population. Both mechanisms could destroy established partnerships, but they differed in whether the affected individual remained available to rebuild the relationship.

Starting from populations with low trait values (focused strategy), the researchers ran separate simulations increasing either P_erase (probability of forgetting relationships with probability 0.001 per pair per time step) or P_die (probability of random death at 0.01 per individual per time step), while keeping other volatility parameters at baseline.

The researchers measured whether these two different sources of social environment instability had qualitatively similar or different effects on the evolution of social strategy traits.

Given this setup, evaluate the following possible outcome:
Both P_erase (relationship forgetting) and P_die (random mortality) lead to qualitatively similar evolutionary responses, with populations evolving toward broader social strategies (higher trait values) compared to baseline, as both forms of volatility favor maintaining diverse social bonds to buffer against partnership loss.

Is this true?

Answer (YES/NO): NO